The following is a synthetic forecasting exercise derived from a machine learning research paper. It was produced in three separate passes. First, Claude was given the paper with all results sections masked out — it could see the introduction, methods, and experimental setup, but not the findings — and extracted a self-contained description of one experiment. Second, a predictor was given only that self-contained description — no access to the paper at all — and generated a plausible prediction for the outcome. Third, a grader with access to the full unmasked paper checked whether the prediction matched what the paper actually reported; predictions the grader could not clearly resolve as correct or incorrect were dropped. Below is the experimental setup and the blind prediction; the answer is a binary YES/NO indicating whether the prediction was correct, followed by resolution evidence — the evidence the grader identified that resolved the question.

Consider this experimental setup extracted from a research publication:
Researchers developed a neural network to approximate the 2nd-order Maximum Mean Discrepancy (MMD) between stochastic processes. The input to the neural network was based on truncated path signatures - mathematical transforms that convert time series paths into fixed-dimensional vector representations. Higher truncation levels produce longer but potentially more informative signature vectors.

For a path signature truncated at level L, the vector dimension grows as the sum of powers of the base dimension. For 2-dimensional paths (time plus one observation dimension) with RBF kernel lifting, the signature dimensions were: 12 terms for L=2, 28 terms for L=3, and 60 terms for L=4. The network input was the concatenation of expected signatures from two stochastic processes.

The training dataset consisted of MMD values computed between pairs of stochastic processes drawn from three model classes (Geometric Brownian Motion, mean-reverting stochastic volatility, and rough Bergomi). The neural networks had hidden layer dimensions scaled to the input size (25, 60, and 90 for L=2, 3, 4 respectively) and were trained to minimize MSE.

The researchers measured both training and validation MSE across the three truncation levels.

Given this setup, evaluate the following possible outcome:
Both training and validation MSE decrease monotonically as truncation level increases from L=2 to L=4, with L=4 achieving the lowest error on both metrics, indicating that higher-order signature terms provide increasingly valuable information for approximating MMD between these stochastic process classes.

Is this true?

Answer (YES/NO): YES